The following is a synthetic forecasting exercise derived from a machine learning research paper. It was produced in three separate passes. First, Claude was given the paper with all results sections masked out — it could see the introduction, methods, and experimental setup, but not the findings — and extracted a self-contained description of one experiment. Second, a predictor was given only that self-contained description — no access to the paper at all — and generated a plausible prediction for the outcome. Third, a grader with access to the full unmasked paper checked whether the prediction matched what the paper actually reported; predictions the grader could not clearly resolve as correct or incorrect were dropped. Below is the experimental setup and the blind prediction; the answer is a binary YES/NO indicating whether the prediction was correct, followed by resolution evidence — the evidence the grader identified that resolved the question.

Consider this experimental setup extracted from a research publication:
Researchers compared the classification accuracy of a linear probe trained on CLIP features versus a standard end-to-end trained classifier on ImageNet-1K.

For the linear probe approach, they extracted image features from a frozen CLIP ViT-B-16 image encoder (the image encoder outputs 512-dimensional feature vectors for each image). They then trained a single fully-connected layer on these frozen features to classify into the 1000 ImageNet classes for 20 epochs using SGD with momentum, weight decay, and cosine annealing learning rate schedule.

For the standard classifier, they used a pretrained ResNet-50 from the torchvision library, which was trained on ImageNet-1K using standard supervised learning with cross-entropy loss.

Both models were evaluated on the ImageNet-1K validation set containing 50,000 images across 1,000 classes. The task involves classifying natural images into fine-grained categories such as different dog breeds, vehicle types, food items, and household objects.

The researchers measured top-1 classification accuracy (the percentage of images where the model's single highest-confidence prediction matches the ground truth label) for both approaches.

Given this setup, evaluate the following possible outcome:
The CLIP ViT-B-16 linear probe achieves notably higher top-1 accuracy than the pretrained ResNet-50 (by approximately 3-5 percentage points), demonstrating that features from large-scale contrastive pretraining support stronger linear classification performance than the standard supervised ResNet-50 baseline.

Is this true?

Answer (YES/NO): NO